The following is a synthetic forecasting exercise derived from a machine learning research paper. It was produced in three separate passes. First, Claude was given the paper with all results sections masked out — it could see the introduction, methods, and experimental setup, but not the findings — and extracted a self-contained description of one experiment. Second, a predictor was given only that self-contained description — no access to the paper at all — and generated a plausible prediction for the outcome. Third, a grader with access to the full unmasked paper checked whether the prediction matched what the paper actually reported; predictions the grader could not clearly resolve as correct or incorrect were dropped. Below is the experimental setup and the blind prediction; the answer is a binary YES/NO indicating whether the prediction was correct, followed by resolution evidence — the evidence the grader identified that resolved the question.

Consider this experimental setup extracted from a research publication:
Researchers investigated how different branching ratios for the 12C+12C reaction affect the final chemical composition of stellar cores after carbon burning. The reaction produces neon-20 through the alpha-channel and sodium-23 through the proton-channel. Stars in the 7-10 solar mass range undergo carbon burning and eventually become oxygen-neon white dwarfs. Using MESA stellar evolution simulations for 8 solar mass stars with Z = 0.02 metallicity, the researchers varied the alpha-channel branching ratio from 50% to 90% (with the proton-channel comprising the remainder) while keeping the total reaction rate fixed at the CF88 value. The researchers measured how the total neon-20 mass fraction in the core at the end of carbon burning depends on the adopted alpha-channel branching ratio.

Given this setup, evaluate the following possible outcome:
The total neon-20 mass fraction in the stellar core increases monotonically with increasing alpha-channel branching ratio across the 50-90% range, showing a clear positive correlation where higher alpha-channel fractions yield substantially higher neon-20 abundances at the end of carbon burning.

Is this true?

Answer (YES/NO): YES